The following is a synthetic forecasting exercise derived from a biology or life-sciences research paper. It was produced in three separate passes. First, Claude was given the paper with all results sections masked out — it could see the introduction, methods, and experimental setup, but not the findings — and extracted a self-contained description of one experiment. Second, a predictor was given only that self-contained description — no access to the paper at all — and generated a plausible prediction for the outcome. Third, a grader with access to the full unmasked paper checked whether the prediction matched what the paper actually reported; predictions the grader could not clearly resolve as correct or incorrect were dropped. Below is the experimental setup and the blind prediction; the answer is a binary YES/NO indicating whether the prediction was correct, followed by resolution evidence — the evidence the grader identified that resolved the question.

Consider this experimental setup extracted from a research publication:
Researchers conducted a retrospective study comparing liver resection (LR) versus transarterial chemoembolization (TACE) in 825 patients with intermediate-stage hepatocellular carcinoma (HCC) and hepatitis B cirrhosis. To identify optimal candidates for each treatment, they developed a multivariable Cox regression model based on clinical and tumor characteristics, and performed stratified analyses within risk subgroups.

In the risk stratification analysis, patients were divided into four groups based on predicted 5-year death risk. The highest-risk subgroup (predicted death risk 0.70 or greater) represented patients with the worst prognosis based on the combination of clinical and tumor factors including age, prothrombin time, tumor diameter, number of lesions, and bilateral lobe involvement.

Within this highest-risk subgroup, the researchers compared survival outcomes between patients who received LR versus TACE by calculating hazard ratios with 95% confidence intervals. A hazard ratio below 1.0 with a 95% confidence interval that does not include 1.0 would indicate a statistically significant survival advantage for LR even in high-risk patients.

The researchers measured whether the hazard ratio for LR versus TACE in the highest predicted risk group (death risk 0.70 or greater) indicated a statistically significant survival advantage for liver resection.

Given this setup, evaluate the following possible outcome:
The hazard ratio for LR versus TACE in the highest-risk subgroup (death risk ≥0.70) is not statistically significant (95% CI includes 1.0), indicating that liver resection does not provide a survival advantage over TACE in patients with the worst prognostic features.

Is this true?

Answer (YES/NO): NO